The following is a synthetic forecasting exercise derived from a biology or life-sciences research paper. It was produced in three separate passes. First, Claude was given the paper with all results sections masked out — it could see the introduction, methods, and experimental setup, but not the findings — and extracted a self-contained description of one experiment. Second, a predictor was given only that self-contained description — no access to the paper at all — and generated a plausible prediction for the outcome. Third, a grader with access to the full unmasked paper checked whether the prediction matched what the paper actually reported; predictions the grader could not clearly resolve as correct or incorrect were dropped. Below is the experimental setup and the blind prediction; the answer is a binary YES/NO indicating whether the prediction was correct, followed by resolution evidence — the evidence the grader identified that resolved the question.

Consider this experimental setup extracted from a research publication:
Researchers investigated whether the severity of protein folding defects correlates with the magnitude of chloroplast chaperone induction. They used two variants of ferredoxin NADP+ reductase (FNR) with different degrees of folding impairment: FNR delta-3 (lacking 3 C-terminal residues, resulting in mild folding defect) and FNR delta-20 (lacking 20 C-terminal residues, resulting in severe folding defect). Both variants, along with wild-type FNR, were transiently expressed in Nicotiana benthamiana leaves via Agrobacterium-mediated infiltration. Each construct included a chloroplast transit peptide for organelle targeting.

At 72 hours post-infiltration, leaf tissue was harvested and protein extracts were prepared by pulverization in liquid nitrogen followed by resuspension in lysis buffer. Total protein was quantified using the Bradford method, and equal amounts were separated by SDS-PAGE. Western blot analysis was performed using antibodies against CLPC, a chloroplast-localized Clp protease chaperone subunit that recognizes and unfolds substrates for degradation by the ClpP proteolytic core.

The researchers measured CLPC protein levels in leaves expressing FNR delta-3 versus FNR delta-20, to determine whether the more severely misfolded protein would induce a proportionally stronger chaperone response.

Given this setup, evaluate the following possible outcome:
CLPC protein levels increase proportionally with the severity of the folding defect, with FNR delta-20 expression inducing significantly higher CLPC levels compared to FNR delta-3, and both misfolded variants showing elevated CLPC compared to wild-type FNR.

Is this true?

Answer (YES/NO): NO